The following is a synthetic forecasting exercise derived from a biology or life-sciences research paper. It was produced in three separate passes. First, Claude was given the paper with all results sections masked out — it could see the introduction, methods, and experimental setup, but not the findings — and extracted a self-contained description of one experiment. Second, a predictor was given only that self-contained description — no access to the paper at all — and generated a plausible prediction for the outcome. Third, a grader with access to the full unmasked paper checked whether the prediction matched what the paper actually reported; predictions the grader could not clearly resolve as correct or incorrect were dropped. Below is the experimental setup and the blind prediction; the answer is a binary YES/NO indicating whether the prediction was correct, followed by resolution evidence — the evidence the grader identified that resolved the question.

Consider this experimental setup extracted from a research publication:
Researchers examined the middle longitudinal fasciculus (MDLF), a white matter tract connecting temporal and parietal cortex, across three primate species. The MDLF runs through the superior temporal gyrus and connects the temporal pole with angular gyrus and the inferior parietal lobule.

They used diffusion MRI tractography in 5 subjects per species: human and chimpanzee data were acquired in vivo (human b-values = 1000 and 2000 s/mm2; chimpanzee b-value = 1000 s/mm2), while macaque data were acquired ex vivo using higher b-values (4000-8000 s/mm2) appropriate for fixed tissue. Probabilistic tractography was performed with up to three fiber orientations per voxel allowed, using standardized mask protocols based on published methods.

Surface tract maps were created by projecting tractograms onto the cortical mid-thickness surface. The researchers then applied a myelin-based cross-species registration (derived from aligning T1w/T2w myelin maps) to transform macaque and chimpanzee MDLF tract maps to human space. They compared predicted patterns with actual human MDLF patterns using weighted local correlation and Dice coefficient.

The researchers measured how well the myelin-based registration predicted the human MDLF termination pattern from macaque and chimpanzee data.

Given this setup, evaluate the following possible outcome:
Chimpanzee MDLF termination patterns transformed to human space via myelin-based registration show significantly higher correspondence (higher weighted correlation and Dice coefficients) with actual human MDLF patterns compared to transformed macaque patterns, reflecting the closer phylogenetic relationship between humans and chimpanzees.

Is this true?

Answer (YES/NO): YES